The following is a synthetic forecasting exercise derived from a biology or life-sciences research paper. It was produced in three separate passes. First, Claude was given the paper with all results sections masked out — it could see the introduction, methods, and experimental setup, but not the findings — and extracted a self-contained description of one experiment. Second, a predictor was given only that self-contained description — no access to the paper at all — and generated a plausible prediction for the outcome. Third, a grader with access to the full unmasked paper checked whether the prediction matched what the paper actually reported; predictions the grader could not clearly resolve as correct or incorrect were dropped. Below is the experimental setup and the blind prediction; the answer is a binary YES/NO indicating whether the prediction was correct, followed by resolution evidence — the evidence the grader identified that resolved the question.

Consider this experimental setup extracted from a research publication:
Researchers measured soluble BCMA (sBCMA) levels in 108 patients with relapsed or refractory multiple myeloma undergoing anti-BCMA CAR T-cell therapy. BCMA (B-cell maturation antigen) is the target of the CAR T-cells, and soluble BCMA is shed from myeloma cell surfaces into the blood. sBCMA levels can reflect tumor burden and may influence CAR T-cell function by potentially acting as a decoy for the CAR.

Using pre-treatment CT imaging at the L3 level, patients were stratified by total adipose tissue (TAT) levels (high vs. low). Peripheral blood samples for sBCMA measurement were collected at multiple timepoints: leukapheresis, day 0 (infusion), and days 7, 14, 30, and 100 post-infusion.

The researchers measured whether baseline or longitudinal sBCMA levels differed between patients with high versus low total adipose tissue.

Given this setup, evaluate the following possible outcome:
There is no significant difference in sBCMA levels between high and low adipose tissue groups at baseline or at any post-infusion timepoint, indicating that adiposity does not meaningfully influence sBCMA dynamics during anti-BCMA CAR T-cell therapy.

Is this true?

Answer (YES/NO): NO